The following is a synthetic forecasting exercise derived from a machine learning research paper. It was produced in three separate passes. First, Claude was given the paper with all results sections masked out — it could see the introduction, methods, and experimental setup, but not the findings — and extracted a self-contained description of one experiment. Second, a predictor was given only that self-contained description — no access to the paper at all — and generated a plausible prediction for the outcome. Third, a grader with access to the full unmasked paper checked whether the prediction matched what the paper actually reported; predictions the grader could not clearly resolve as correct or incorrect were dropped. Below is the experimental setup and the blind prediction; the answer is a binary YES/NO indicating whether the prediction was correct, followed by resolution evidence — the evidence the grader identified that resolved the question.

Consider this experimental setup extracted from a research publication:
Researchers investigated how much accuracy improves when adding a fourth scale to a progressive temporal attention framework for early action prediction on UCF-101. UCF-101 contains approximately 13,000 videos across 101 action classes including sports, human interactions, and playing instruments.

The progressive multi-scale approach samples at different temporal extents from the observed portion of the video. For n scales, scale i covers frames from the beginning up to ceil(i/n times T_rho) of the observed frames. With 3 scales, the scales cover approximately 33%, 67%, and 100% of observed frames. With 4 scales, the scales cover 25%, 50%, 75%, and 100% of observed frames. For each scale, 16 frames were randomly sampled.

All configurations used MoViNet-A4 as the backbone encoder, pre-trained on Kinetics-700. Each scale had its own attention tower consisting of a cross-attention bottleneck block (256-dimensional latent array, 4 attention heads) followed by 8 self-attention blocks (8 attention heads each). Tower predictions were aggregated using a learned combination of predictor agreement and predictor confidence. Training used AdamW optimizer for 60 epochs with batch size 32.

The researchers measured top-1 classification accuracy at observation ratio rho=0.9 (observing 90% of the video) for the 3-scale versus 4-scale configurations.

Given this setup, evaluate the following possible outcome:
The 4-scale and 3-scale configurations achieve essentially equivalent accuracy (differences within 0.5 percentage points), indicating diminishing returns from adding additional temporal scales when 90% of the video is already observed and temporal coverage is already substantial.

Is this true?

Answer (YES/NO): NO